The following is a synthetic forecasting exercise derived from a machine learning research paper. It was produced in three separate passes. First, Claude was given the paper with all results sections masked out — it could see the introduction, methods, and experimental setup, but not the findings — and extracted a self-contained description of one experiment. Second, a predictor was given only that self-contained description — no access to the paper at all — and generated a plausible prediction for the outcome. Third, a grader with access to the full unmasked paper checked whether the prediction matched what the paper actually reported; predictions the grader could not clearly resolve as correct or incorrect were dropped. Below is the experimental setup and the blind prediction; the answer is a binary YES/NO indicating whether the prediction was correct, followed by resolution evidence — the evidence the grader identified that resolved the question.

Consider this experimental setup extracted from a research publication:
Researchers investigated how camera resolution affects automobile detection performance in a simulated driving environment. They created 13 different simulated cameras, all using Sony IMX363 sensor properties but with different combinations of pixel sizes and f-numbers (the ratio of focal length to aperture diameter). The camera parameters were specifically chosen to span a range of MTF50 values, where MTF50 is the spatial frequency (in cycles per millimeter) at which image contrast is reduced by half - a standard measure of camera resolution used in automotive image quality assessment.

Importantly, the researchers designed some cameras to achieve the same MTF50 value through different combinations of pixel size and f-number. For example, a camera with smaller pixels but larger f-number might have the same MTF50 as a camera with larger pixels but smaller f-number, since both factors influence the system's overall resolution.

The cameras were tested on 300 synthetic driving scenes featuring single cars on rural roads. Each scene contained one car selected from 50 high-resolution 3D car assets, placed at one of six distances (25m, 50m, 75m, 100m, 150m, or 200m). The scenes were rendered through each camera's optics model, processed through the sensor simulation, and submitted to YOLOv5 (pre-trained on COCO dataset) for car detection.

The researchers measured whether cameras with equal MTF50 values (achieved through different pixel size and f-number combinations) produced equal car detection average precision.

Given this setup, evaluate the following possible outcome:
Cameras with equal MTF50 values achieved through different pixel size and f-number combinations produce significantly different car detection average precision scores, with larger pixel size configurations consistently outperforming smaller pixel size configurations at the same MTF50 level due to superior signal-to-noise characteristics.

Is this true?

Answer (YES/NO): NO